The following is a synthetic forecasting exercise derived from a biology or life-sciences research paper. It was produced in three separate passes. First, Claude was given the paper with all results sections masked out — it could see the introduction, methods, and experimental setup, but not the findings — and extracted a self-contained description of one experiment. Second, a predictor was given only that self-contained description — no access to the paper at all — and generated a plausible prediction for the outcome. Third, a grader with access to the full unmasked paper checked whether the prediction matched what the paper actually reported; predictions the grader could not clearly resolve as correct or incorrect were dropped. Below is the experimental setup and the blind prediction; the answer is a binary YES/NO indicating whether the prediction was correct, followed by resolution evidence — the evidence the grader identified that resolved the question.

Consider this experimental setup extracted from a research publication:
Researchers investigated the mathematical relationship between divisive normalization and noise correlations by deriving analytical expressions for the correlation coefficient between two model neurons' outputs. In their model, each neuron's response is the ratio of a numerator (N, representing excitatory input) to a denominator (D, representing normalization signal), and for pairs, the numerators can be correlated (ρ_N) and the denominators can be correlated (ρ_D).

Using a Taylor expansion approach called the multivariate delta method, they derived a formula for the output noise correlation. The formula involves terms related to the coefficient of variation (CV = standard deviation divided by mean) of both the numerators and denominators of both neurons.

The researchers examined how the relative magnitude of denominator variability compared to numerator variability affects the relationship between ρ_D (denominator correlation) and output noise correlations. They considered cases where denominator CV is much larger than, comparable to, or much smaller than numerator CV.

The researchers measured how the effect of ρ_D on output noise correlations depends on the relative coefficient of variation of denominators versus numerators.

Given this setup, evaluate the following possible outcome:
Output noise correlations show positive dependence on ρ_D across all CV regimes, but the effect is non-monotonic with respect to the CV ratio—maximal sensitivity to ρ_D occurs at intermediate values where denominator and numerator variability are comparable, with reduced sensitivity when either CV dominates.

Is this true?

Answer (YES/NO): NO